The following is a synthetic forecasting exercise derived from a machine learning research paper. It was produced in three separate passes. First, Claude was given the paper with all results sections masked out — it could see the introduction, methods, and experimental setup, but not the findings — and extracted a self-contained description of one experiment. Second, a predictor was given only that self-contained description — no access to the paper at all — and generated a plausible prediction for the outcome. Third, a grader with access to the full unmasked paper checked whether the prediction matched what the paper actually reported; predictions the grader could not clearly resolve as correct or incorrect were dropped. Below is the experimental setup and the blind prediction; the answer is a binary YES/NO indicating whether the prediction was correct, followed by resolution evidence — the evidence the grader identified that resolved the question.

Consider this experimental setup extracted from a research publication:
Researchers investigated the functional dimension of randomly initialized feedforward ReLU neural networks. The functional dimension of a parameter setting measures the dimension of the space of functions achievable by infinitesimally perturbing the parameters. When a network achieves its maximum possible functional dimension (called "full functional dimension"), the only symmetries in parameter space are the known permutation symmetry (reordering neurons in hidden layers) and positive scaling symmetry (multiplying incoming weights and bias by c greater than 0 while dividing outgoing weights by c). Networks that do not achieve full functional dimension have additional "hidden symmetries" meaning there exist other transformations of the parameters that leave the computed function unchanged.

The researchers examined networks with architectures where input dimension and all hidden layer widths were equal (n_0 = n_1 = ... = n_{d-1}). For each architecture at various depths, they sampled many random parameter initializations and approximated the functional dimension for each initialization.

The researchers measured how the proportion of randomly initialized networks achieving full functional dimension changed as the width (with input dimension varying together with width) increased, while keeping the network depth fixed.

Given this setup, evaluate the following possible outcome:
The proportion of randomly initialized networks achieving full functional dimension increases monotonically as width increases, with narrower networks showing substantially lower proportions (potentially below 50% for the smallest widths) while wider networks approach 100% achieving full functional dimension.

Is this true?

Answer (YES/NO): NO